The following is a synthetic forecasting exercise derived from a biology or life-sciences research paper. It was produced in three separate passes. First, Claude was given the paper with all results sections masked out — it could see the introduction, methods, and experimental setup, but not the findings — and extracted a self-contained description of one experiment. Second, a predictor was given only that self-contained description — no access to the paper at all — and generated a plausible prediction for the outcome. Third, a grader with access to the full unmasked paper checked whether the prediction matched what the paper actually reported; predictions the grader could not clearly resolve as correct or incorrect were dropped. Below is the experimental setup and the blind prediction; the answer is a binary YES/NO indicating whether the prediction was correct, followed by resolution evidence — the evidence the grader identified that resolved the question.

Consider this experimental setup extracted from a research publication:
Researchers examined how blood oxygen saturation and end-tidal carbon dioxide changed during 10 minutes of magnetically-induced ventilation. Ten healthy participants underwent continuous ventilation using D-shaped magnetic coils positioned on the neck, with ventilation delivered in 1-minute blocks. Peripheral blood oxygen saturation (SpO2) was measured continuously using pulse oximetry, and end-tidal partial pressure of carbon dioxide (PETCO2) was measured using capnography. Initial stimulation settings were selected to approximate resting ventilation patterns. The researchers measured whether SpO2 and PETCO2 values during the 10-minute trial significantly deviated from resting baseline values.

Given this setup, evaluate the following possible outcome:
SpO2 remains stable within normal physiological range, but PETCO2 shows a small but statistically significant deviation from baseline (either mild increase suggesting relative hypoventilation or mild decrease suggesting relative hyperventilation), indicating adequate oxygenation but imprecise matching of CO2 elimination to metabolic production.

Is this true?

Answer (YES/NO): YES